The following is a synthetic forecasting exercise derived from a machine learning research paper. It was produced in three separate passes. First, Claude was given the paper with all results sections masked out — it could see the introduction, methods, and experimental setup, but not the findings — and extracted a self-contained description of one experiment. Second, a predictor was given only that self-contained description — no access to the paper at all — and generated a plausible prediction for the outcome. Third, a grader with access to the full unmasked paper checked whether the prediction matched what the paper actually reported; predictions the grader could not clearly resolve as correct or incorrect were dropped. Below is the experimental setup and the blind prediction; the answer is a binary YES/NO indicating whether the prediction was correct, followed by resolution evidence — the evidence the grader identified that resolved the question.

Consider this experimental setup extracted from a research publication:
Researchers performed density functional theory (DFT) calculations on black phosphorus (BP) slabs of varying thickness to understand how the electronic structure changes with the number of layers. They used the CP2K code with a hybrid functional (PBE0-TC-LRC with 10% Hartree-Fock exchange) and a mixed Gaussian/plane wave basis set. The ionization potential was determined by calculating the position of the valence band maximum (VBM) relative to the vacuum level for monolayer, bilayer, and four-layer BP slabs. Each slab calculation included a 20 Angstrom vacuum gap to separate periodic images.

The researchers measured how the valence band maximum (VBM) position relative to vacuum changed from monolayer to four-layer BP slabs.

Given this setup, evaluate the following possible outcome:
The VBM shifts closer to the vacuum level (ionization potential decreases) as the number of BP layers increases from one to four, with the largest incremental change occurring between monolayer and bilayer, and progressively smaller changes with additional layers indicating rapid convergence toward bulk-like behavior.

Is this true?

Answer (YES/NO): YES